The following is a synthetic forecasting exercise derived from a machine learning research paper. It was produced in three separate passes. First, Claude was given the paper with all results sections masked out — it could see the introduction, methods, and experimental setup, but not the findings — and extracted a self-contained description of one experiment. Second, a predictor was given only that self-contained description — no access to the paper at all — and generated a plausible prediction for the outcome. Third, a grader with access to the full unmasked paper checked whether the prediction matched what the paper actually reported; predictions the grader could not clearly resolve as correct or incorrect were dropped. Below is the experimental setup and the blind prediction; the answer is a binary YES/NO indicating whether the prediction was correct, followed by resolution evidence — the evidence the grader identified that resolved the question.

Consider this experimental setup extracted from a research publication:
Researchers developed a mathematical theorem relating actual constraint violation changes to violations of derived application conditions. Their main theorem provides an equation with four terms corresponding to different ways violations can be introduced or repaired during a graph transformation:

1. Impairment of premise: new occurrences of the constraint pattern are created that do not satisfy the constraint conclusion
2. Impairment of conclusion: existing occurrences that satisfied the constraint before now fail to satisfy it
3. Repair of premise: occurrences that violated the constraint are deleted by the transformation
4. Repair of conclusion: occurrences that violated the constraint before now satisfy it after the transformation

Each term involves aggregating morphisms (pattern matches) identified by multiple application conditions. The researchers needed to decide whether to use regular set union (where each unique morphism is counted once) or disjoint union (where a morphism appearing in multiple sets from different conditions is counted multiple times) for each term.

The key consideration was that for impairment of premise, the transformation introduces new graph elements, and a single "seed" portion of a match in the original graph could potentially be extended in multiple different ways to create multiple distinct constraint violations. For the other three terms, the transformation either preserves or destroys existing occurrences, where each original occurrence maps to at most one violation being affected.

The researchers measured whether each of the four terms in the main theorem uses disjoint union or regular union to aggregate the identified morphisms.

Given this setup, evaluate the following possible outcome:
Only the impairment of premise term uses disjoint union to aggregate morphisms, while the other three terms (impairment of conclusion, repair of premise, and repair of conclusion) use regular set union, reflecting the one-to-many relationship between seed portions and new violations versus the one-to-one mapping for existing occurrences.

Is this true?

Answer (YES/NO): YES